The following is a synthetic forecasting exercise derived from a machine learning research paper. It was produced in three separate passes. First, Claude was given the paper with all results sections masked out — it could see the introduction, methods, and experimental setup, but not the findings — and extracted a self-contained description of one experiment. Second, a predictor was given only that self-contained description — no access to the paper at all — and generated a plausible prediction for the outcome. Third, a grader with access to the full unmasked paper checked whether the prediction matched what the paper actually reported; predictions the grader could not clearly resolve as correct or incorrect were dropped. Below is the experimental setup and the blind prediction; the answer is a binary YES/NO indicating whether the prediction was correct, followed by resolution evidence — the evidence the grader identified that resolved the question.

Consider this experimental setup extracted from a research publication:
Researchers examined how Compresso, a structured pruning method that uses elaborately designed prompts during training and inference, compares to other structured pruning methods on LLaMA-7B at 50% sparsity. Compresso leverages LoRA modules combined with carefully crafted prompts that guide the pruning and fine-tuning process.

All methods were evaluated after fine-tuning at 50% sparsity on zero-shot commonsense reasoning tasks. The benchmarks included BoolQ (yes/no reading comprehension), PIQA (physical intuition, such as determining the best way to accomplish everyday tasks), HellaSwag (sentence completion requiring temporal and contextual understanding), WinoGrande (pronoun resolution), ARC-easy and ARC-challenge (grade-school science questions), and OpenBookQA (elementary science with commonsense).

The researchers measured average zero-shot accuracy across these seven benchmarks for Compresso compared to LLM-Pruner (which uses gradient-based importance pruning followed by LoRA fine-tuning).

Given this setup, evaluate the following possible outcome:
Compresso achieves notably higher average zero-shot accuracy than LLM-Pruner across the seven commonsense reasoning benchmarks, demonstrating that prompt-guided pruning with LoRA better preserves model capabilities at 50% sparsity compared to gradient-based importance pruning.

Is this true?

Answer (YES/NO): NO